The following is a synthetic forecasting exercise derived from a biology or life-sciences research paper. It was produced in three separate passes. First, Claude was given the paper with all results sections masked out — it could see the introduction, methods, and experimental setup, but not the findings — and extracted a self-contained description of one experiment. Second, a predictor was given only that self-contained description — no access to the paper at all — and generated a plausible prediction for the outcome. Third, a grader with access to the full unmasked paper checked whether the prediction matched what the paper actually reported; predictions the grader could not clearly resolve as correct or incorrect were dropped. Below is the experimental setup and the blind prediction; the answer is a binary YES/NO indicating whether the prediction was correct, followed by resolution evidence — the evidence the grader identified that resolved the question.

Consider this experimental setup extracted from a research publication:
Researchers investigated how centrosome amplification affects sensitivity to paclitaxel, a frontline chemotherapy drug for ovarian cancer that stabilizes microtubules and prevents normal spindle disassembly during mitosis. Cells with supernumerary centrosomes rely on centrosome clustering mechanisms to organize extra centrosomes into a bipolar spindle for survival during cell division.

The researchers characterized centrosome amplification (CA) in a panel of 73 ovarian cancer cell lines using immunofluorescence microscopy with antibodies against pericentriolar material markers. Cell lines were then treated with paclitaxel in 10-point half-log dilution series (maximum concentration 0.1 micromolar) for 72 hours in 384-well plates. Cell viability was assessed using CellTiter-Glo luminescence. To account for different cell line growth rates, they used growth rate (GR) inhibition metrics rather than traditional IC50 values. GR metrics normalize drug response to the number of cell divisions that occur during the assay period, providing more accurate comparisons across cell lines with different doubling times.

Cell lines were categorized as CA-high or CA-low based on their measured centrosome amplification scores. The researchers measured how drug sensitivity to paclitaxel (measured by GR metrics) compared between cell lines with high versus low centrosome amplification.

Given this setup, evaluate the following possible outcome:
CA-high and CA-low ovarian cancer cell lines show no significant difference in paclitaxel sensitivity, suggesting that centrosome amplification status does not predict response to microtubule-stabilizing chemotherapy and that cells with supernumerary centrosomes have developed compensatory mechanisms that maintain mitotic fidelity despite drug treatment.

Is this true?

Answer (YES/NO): NO